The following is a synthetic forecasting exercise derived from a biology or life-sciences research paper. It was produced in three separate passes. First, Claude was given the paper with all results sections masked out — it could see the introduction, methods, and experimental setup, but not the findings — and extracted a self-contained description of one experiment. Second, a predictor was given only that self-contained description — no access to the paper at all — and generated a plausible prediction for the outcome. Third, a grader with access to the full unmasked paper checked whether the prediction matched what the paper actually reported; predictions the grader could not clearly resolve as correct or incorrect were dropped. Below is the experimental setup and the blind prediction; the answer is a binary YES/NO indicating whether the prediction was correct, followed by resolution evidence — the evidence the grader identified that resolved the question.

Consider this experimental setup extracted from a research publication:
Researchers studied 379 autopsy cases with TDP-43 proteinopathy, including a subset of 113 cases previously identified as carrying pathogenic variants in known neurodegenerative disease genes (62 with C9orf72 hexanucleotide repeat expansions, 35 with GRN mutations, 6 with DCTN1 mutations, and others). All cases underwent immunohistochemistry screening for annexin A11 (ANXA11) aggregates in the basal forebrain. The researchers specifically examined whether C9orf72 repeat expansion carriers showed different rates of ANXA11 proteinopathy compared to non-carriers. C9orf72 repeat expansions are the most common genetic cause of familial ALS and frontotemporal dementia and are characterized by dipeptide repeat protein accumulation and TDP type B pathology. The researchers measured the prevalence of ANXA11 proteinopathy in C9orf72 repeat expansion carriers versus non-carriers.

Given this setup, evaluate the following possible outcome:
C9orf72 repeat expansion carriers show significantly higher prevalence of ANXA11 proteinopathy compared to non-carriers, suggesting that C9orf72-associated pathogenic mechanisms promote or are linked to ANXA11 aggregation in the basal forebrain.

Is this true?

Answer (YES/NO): YES